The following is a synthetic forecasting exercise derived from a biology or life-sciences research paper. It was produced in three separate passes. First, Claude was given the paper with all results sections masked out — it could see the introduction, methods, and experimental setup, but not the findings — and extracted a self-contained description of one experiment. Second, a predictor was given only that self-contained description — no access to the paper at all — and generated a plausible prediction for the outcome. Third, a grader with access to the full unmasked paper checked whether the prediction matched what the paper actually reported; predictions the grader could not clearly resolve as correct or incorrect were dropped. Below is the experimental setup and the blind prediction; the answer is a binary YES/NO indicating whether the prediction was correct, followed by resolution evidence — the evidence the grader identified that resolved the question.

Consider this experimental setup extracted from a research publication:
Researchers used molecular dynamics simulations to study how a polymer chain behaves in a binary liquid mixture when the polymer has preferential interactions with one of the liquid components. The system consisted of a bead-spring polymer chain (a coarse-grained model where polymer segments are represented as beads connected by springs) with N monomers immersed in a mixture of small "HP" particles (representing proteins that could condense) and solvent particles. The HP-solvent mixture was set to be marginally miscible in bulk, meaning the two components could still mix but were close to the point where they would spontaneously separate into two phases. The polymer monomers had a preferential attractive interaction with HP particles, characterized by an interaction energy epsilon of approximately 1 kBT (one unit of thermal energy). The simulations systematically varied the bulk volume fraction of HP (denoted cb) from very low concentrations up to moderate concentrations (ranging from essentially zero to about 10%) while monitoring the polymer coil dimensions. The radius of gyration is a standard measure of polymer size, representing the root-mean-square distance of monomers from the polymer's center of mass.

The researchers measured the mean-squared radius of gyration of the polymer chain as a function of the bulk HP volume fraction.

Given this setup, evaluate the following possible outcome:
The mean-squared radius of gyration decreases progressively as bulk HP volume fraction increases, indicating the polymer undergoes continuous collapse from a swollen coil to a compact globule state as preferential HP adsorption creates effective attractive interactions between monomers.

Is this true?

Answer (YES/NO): NO